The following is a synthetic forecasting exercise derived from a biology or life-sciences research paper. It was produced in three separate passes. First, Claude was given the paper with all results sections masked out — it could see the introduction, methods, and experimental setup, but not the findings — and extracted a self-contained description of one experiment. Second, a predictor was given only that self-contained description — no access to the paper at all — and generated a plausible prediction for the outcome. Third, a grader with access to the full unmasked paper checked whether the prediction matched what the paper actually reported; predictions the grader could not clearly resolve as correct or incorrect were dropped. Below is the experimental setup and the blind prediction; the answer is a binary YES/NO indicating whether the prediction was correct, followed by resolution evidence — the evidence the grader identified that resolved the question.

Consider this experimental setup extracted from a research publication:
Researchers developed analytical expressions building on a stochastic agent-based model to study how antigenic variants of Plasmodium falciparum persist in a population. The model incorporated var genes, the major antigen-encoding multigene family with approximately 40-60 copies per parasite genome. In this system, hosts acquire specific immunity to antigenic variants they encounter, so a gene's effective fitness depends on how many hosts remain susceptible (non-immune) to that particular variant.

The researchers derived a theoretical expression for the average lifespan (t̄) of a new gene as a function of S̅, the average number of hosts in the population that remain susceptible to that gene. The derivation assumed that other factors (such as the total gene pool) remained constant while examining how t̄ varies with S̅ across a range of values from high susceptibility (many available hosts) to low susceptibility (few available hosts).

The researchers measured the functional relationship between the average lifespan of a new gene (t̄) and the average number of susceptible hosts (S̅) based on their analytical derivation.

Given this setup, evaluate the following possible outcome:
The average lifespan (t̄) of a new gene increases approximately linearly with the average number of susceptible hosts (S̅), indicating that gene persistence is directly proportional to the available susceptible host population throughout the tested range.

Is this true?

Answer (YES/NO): NO